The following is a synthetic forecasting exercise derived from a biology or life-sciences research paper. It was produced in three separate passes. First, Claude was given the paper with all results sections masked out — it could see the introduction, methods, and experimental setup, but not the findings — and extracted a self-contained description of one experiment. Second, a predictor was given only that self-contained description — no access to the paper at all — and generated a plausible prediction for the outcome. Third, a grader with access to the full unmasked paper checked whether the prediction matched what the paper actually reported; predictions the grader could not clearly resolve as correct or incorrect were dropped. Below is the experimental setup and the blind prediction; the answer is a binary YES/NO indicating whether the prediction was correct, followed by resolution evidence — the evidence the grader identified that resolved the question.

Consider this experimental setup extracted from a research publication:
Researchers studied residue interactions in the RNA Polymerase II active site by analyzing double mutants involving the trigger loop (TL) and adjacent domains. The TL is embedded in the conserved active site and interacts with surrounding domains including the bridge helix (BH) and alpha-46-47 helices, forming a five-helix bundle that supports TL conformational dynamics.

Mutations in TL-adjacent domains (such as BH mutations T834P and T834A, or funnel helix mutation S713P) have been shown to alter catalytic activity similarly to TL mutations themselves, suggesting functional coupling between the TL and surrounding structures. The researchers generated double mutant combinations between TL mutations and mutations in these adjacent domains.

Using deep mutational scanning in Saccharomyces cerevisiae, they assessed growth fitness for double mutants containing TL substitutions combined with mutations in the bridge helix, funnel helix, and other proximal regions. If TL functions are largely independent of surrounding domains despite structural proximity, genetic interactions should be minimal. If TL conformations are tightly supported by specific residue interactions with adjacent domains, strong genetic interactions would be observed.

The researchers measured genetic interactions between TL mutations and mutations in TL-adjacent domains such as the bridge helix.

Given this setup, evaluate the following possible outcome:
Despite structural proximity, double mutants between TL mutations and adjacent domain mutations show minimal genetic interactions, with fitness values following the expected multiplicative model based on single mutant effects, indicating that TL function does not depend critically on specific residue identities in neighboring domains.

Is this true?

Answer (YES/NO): NO